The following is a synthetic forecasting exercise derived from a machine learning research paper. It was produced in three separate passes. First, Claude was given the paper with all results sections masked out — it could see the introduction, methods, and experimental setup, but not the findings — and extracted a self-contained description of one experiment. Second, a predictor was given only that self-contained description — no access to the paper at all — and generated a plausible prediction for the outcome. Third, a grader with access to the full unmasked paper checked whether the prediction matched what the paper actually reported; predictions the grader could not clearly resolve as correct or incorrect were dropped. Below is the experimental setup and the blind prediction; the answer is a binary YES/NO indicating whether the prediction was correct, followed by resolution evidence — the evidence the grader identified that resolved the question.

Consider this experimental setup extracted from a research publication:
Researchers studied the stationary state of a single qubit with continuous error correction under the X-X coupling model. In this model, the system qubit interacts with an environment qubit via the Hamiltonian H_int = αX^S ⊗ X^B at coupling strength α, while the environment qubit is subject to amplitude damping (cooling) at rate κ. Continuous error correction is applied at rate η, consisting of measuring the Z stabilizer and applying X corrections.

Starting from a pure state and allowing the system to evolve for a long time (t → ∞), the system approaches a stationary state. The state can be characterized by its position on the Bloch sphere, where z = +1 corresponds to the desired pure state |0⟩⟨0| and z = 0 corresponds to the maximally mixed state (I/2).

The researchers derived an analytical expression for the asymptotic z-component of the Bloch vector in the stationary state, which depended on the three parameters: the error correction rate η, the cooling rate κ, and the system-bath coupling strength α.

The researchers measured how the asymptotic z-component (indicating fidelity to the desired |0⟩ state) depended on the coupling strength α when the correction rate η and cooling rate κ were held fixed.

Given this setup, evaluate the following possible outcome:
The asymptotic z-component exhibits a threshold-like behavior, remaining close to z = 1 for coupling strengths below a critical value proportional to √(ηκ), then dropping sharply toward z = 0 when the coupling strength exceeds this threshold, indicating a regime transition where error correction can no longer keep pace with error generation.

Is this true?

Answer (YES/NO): NO